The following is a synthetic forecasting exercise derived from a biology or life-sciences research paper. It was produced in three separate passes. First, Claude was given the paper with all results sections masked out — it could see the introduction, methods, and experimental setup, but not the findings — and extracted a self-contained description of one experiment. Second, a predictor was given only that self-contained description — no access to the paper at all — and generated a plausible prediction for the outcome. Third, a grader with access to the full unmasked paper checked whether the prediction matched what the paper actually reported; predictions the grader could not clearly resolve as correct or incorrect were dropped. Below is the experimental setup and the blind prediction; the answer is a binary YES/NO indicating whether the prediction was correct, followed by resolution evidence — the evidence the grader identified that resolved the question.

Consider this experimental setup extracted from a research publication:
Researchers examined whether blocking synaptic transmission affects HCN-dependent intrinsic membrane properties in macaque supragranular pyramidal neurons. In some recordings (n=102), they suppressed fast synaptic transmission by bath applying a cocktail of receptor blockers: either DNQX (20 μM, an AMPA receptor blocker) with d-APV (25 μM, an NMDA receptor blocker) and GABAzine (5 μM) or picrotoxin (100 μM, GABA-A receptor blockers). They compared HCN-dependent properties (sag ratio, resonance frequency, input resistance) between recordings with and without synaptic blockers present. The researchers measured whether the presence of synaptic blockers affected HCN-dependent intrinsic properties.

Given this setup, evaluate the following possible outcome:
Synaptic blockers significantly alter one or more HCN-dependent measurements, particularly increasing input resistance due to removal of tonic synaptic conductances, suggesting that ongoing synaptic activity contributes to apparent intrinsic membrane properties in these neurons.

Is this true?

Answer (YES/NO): NO